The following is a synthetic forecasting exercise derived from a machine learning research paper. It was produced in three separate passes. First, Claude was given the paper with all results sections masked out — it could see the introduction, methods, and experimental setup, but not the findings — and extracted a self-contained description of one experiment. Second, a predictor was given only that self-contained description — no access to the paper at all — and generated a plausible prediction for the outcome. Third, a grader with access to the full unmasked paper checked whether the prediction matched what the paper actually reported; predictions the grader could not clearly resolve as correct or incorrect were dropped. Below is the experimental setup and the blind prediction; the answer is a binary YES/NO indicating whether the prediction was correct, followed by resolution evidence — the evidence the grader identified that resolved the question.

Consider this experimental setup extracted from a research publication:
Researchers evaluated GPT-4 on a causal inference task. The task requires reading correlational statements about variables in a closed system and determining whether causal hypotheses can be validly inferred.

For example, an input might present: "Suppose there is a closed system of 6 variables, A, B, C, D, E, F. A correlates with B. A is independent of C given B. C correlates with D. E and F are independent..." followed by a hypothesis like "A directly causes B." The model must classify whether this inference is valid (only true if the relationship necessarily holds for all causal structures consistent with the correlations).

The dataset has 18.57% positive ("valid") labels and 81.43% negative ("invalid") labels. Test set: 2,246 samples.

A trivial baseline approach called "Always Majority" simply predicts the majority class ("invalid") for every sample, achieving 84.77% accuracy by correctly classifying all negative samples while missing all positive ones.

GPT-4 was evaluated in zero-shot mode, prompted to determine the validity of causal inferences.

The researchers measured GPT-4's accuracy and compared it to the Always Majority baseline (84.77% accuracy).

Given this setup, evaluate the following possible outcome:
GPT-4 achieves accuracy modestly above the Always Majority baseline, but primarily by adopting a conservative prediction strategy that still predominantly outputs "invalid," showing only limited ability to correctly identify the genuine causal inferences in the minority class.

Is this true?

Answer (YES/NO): NO